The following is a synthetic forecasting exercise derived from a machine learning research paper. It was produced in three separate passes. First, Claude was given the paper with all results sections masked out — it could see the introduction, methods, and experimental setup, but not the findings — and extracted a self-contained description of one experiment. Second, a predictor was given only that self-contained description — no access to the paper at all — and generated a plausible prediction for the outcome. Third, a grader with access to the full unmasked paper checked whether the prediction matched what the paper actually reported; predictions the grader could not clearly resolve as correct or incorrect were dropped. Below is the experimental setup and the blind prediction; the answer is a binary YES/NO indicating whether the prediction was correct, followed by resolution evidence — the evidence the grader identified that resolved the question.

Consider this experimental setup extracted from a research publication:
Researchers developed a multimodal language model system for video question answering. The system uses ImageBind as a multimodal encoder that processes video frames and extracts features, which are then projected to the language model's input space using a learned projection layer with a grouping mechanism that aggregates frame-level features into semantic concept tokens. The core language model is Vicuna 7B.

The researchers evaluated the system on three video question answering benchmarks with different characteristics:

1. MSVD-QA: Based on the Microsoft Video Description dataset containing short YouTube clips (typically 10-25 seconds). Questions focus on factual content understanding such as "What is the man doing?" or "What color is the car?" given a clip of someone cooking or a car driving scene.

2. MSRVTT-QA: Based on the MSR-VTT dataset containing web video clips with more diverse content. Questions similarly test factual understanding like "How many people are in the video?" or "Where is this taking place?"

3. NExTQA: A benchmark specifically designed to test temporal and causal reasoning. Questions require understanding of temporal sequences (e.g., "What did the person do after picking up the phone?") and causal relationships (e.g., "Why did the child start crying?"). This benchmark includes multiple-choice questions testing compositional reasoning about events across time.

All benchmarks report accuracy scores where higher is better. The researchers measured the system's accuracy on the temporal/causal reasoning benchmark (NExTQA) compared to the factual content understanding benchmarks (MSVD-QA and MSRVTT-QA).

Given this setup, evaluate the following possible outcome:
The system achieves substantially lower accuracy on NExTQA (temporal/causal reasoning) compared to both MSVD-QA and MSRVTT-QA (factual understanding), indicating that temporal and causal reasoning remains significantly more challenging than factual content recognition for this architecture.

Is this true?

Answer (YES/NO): YES